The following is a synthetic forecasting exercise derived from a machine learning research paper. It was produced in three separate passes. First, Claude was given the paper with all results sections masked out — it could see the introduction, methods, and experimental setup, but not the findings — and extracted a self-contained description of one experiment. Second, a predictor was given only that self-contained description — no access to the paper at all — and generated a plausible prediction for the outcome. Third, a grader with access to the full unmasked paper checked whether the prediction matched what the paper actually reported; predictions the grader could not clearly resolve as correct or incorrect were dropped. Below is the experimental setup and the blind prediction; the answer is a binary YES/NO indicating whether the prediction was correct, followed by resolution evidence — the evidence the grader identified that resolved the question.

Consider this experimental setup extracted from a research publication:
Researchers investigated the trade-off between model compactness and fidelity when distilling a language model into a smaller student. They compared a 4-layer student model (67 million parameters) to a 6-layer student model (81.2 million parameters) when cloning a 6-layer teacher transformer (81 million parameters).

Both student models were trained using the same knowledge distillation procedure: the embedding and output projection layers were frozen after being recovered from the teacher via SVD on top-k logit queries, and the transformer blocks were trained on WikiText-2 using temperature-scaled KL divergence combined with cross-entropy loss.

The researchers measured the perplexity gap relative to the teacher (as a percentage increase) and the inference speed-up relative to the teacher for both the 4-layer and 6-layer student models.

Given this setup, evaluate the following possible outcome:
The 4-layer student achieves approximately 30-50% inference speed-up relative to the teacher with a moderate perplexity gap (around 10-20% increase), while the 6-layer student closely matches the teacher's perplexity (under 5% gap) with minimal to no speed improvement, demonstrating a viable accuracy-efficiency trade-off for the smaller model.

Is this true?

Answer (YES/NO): NO